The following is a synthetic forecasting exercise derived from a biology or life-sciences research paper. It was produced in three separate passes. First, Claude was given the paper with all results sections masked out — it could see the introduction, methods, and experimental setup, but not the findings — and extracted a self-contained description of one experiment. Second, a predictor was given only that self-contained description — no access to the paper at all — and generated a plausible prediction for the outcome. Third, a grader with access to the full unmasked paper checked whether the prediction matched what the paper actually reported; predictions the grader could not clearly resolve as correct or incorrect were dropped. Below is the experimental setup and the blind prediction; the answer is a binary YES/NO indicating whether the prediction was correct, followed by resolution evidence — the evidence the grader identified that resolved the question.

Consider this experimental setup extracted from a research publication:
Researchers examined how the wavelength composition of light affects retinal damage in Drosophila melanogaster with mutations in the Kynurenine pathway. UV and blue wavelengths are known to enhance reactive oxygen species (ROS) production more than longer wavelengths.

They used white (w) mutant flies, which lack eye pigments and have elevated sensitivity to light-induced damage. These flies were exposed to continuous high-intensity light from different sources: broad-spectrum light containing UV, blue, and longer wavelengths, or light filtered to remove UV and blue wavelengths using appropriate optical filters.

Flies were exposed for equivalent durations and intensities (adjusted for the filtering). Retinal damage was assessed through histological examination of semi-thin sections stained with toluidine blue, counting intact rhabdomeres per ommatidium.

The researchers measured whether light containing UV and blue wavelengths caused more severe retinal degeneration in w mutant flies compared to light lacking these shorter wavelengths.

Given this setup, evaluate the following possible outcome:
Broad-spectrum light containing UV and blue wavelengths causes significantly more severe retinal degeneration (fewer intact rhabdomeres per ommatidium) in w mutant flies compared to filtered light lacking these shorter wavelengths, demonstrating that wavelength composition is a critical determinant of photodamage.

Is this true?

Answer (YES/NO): YES